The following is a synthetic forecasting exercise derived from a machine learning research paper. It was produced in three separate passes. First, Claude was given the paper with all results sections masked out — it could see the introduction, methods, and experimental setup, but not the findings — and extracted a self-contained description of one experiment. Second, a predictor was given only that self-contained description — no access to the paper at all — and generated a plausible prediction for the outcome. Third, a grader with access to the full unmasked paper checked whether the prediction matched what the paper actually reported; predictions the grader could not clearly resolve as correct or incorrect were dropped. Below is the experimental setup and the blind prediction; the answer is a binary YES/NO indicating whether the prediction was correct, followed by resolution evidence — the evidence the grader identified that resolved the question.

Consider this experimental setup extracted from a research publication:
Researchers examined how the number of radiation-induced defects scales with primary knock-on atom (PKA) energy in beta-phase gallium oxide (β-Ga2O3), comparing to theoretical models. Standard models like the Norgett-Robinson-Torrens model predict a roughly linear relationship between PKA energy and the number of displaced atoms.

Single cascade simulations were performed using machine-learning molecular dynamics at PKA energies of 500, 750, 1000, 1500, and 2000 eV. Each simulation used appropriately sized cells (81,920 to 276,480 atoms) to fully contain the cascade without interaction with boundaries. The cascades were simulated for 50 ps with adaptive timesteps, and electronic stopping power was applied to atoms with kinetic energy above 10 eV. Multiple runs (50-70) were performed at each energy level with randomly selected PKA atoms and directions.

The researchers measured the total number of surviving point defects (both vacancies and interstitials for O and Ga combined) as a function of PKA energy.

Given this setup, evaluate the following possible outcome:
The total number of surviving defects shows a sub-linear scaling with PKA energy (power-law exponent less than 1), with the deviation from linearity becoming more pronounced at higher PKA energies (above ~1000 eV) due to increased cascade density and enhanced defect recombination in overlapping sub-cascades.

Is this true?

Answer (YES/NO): NO